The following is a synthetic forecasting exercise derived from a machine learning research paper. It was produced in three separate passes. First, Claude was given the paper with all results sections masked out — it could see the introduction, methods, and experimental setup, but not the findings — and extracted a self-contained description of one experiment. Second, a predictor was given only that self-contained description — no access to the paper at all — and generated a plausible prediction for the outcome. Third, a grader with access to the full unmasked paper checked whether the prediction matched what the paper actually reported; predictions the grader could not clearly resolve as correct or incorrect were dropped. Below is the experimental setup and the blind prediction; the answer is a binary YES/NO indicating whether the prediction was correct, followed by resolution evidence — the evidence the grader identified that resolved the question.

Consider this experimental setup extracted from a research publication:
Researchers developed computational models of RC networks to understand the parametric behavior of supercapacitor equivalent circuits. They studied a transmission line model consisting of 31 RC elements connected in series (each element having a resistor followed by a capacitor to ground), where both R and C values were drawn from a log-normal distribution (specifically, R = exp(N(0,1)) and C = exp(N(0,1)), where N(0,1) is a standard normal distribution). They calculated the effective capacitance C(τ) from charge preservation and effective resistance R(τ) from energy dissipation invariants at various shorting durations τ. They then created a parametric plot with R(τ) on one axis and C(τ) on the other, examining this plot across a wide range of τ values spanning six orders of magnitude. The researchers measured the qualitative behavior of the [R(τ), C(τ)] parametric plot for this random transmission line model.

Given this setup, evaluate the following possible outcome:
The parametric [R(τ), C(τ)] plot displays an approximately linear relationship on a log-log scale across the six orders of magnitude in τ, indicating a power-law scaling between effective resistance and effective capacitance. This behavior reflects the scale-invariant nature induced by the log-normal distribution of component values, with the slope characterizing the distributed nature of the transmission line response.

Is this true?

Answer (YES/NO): NO